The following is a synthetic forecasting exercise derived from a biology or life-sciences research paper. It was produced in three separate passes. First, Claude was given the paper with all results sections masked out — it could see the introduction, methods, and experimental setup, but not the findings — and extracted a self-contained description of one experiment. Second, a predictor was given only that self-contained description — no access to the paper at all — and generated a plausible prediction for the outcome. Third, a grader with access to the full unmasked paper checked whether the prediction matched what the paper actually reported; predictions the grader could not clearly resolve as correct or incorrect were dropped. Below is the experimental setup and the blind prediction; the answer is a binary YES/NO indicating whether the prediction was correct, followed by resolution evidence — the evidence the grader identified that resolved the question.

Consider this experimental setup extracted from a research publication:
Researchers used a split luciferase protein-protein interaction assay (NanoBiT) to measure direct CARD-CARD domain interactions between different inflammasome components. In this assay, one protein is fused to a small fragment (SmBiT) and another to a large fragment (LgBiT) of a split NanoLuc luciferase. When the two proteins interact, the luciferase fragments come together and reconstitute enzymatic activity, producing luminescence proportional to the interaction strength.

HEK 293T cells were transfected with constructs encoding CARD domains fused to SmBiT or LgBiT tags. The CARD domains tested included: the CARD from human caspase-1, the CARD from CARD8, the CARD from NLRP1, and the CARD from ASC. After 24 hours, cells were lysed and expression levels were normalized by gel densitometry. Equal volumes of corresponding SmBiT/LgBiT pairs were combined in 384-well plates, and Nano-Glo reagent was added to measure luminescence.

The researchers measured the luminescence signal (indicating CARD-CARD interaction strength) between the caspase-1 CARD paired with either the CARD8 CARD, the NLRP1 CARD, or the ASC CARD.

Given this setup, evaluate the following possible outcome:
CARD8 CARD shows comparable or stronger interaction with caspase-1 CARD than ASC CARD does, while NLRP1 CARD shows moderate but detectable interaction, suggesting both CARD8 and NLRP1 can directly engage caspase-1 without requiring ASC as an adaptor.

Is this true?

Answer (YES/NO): NO